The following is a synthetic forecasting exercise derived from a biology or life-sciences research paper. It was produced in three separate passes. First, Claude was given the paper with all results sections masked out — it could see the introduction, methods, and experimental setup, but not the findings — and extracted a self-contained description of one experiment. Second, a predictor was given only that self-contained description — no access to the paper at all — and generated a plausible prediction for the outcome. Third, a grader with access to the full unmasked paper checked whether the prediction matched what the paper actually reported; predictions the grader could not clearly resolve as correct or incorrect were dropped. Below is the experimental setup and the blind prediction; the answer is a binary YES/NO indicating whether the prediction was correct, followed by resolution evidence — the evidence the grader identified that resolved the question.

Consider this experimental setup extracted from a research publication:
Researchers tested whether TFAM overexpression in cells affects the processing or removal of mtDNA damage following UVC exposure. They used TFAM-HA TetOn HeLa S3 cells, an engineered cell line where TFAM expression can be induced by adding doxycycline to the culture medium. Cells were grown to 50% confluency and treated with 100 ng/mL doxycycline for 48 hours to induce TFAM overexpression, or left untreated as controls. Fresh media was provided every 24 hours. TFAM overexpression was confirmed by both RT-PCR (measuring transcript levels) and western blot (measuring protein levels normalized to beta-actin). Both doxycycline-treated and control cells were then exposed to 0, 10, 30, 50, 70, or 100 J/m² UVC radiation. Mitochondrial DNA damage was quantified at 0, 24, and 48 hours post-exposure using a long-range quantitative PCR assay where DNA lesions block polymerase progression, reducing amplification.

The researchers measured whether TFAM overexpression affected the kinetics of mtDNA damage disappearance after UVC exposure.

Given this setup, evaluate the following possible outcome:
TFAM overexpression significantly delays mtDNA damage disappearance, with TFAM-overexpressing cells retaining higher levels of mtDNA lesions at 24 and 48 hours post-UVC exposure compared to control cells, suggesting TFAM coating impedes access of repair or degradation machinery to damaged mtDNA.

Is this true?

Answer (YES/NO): NO